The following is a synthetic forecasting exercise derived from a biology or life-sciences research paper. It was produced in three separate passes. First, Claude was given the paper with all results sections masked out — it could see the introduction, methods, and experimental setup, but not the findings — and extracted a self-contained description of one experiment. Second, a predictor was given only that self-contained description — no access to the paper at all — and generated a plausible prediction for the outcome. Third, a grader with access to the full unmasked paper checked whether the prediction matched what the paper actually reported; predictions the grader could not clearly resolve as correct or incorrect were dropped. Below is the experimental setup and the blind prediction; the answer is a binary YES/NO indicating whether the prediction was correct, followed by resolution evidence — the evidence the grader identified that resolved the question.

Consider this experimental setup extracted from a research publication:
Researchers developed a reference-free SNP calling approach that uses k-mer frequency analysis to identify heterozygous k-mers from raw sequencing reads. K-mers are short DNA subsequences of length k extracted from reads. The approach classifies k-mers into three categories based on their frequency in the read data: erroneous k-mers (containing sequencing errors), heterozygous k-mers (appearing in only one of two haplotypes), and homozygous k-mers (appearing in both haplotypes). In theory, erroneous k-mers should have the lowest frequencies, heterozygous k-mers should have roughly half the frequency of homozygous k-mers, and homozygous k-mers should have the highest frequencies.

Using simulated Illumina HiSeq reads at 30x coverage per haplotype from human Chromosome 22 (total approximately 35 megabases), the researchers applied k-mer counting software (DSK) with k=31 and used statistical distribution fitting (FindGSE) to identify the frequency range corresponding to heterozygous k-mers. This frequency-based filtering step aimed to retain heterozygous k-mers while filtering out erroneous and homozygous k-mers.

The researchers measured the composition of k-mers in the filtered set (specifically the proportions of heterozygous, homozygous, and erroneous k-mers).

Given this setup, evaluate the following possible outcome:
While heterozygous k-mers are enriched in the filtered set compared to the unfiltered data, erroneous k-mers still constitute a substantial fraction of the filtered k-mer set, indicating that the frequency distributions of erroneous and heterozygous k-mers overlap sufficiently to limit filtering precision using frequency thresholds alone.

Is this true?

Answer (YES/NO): NO